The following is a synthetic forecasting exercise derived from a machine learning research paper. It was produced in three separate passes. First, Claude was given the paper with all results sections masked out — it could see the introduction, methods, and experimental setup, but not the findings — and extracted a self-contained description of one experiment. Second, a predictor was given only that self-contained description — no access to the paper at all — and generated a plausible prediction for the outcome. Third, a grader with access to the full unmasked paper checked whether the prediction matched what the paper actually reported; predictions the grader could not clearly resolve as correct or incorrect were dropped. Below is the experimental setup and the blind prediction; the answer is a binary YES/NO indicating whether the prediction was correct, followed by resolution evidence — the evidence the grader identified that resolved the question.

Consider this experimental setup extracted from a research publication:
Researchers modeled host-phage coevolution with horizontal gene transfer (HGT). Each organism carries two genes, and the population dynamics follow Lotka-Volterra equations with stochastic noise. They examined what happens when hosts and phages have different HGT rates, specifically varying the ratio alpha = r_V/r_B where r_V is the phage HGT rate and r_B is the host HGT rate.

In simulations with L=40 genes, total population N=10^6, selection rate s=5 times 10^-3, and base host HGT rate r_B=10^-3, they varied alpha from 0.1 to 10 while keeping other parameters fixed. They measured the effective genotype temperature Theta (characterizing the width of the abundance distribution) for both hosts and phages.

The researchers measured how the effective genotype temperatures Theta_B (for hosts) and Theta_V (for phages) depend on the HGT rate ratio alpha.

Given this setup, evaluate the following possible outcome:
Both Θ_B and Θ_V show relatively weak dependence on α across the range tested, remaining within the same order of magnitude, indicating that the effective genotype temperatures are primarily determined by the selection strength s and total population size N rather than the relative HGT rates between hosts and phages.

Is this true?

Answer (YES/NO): NO